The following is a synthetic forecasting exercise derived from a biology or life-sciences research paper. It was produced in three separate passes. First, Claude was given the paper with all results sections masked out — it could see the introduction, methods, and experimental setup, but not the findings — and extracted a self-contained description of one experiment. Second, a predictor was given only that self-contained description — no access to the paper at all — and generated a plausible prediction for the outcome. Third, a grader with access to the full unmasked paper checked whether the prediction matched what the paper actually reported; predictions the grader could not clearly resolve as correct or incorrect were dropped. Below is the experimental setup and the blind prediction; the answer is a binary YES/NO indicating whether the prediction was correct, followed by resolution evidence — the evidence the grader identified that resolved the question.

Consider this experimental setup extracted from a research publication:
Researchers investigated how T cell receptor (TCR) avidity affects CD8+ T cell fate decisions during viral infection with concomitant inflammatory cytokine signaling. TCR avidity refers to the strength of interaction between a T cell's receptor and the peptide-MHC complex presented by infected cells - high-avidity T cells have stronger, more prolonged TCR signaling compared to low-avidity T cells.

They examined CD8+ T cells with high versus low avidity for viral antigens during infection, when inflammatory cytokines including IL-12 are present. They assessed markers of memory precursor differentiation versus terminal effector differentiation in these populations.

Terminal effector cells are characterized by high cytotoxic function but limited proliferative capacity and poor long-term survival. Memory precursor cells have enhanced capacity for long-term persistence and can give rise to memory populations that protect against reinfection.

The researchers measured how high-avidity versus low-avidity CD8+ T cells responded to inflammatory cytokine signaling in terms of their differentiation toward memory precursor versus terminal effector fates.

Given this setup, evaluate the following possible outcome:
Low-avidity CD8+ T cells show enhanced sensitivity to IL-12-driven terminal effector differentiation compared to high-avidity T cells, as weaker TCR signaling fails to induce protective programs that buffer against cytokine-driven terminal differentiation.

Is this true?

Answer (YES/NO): NO